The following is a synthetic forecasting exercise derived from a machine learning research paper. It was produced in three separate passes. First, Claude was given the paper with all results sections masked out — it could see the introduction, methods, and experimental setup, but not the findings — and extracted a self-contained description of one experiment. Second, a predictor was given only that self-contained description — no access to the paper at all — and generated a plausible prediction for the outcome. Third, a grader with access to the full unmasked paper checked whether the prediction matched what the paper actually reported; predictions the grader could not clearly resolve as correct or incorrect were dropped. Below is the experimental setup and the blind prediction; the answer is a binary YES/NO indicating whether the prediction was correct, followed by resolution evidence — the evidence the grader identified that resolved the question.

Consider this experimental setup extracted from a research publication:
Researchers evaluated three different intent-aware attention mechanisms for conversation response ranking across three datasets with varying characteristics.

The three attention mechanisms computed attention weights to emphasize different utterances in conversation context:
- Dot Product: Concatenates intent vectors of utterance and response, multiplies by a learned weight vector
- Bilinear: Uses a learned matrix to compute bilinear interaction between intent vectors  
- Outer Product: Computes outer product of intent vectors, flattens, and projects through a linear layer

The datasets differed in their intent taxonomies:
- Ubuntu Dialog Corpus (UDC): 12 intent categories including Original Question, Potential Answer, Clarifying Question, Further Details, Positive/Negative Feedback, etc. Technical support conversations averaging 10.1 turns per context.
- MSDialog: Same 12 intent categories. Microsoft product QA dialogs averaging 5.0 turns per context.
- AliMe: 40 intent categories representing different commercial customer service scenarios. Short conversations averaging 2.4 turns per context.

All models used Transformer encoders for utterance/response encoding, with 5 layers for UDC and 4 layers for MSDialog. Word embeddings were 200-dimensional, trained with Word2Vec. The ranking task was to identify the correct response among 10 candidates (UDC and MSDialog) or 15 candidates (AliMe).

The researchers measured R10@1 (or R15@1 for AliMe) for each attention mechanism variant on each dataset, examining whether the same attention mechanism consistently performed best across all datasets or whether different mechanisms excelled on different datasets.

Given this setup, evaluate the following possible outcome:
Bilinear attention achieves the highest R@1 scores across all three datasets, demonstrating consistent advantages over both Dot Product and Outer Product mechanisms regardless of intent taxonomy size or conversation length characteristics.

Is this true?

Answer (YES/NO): NO